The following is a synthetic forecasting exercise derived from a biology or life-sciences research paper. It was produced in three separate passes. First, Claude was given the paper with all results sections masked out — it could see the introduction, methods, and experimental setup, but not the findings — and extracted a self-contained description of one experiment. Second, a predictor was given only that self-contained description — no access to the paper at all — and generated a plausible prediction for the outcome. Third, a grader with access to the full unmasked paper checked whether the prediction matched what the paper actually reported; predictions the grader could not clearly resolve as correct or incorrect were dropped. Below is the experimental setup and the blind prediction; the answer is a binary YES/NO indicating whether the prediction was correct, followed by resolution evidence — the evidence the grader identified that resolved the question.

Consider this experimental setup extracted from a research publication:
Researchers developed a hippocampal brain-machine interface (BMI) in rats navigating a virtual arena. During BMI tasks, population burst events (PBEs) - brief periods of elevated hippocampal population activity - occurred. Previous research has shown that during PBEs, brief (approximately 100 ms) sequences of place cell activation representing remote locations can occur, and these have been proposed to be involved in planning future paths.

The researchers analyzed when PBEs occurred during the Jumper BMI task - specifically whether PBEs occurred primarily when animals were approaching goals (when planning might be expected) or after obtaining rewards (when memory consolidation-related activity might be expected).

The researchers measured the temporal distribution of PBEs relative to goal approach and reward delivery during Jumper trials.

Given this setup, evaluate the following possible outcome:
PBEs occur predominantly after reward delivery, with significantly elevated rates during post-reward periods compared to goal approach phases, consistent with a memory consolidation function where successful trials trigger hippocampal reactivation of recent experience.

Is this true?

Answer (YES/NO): YES